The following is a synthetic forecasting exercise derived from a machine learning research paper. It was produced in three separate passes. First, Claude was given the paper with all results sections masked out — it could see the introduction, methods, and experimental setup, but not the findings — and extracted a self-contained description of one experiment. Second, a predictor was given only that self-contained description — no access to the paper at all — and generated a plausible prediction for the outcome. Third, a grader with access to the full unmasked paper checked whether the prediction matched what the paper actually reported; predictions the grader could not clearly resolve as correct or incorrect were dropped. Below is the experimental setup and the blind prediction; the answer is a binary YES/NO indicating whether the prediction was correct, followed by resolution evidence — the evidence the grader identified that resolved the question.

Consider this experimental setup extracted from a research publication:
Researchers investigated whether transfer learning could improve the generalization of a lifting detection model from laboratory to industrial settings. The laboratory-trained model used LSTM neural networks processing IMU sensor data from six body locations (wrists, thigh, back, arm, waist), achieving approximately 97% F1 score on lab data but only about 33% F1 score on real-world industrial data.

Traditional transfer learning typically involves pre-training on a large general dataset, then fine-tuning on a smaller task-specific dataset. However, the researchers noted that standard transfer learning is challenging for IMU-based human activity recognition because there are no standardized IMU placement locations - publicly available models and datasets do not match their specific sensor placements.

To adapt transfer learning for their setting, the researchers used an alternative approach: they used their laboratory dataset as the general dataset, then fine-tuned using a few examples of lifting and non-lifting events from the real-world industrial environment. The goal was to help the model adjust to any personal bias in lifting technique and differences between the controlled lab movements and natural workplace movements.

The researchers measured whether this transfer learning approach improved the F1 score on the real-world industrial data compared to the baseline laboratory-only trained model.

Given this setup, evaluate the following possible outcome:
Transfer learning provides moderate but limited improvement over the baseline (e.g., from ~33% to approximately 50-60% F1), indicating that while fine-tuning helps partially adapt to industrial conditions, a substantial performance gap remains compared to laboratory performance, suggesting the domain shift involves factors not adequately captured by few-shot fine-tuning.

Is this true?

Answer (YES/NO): NO